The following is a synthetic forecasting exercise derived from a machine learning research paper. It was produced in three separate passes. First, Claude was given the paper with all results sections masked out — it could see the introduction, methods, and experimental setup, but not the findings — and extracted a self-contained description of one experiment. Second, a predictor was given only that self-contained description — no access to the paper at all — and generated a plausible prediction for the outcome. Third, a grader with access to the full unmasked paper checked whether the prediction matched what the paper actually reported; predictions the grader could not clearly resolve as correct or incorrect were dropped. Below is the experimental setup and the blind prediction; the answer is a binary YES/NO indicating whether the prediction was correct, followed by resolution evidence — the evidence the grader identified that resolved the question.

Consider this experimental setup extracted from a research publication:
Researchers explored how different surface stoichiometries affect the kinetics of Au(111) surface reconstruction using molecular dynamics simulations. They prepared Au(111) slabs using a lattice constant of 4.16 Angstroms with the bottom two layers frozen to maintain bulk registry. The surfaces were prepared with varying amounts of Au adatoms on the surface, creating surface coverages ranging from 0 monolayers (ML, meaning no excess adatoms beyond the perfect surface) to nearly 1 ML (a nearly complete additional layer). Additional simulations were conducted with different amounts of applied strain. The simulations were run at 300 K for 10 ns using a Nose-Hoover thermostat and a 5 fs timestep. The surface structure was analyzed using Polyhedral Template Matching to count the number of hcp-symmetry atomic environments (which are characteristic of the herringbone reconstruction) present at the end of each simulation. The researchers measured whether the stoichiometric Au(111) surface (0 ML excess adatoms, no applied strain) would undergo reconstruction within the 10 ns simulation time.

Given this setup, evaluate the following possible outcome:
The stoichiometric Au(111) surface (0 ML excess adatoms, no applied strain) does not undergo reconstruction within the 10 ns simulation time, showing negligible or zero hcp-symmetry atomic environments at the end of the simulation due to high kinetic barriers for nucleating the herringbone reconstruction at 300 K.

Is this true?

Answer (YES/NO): YES